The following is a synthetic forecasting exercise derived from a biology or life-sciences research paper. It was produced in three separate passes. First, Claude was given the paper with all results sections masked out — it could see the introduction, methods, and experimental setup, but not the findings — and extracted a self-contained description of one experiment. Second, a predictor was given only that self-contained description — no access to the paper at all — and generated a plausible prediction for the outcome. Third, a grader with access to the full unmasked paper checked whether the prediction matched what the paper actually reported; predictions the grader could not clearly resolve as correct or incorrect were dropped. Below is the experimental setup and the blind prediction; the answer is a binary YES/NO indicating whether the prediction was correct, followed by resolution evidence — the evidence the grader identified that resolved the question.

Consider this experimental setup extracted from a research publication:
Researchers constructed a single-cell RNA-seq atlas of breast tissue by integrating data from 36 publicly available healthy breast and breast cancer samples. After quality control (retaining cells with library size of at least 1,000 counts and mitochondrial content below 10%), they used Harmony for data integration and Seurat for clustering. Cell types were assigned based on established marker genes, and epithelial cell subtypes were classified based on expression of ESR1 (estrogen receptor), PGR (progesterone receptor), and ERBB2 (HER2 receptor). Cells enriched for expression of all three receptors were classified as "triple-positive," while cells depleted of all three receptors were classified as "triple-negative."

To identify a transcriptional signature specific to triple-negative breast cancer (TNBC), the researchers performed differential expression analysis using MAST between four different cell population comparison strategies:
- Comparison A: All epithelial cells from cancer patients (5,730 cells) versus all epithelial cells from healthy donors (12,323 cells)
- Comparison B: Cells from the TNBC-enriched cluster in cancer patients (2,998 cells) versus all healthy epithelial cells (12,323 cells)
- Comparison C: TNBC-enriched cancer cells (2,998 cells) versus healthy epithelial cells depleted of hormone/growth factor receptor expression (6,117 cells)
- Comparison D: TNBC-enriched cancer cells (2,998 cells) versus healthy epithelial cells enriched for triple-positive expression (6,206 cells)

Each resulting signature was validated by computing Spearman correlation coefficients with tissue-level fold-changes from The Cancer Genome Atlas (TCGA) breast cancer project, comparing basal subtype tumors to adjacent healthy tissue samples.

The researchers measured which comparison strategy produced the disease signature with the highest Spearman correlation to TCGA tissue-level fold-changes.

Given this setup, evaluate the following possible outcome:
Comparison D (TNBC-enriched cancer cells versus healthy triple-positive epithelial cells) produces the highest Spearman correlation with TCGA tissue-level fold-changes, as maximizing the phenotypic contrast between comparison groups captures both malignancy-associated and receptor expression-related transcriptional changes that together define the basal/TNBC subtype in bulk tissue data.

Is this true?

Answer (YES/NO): YES